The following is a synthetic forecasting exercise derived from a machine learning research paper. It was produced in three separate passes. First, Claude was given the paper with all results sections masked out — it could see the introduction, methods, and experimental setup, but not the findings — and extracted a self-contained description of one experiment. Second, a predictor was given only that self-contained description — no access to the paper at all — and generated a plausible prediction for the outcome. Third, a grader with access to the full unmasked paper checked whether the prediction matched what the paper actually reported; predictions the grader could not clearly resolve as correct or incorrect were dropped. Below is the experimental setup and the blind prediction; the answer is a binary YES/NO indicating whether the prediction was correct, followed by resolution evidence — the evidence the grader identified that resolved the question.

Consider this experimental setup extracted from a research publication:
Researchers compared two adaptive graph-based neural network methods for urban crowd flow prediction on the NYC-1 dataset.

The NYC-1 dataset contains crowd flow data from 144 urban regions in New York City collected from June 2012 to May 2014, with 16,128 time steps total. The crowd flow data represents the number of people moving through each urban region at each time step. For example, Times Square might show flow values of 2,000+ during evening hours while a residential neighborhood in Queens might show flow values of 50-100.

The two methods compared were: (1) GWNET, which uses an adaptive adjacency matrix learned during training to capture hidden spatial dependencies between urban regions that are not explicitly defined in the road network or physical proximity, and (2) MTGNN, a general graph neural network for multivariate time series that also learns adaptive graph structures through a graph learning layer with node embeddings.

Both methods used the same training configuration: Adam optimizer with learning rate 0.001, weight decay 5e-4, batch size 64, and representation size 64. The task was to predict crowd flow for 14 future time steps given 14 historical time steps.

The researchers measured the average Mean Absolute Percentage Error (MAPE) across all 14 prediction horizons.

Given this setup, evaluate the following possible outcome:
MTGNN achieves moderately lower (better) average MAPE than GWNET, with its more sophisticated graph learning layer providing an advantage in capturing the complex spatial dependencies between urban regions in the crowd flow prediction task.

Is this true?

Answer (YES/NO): NO